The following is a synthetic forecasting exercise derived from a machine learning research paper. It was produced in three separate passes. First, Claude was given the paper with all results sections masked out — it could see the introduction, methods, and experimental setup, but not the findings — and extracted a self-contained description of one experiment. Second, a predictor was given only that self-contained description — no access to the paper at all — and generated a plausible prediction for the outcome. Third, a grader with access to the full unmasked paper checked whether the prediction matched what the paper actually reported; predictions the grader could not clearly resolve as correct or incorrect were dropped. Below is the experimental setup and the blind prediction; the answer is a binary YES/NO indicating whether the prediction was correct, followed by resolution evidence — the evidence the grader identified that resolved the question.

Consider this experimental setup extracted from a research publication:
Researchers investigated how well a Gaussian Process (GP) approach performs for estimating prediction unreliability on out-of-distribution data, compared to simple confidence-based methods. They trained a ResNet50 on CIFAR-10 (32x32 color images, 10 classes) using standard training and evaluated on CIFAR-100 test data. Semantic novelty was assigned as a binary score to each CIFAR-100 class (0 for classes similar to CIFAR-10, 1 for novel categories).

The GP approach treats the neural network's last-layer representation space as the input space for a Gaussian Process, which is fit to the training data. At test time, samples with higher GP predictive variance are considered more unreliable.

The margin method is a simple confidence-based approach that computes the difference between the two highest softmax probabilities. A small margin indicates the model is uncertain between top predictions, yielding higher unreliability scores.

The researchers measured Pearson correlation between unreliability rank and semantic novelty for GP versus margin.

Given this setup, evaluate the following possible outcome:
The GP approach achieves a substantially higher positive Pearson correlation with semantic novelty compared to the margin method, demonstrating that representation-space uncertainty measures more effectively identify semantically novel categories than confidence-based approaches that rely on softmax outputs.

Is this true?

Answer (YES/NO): YES